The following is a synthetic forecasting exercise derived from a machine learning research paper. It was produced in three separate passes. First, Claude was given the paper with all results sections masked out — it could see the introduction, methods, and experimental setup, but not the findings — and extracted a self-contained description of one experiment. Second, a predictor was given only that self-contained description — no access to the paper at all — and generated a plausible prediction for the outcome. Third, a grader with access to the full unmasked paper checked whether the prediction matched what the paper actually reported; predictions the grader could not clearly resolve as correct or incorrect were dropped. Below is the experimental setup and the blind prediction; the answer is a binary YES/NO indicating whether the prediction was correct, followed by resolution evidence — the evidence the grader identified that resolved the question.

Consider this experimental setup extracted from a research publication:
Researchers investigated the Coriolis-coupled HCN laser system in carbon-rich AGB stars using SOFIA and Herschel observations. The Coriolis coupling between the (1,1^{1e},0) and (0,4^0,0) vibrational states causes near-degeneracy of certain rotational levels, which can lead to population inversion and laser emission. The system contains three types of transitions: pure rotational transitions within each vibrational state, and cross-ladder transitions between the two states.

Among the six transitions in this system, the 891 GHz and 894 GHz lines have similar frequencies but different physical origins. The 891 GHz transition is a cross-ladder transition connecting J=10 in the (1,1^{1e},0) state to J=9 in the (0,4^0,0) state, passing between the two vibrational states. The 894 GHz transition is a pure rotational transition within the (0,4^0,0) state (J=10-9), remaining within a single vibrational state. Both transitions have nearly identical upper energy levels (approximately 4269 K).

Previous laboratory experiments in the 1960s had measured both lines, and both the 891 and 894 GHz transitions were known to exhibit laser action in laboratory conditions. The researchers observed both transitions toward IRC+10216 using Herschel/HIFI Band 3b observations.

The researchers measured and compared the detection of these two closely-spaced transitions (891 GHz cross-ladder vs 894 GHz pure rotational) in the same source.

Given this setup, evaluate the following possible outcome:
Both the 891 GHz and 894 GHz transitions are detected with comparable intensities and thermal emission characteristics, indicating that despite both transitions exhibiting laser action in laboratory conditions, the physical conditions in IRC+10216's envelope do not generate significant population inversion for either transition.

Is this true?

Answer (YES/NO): NO